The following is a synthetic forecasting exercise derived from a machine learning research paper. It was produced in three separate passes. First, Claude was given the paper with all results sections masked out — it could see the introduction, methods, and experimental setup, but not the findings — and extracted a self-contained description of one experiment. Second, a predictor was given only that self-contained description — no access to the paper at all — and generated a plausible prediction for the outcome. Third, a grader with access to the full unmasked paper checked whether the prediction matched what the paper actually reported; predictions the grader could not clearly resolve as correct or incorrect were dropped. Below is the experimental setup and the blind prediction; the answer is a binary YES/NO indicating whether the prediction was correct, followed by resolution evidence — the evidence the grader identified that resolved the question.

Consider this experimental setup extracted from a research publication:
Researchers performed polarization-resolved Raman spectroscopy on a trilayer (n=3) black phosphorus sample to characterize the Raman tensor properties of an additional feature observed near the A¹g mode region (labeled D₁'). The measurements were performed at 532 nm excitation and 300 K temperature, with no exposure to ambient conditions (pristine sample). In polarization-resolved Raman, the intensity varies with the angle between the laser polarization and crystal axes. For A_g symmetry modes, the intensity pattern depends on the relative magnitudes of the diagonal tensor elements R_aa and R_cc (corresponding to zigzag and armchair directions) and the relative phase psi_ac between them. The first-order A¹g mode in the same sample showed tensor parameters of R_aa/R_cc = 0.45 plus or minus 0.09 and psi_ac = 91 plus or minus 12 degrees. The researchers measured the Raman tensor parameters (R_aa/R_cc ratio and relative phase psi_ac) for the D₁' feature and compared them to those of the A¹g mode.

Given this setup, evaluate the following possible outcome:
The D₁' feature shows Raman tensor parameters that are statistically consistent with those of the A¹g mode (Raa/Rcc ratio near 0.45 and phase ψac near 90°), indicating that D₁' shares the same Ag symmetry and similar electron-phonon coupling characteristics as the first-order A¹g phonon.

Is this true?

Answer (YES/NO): NO